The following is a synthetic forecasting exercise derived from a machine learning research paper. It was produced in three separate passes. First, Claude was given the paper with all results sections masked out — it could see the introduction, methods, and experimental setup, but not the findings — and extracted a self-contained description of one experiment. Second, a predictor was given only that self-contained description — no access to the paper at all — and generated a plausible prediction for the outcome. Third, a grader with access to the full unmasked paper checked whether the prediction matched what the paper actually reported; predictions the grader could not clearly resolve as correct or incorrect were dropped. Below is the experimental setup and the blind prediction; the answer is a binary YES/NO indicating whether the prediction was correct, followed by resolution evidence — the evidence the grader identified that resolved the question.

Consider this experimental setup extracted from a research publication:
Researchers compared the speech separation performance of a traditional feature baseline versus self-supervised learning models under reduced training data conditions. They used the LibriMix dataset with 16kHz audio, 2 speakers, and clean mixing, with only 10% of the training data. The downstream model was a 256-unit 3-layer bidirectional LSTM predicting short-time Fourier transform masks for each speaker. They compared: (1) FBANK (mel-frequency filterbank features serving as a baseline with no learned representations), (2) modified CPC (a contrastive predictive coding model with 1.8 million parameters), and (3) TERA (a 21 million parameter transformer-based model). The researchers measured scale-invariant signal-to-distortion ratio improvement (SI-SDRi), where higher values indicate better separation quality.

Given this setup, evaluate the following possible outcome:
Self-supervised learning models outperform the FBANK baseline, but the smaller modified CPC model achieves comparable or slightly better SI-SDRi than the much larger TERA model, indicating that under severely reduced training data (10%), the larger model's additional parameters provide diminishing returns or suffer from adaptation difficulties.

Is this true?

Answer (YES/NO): NO